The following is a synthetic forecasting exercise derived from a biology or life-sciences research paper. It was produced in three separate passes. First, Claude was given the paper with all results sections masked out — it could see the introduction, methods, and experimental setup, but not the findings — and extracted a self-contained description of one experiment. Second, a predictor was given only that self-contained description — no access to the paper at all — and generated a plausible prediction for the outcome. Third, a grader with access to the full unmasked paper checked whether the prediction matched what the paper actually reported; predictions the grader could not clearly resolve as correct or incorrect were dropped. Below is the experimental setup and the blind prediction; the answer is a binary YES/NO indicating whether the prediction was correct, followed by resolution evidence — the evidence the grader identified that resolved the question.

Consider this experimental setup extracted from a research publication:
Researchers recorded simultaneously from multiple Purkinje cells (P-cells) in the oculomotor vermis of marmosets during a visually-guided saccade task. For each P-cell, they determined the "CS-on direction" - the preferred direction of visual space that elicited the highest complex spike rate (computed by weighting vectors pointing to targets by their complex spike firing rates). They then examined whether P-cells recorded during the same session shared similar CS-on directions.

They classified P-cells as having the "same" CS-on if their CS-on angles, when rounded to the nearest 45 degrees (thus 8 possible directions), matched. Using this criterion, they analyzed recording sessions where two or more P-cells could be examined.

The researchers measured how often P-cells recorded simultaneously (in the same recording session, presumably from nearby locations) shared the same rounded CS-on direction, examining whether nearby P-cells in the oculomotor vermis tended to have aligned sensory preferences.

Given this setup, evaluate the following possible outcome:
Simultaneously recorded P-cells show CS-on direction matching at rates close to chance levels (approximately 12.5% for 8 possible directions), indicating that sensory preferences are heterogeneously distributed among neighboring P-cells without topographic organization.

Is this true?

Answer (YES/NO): NO